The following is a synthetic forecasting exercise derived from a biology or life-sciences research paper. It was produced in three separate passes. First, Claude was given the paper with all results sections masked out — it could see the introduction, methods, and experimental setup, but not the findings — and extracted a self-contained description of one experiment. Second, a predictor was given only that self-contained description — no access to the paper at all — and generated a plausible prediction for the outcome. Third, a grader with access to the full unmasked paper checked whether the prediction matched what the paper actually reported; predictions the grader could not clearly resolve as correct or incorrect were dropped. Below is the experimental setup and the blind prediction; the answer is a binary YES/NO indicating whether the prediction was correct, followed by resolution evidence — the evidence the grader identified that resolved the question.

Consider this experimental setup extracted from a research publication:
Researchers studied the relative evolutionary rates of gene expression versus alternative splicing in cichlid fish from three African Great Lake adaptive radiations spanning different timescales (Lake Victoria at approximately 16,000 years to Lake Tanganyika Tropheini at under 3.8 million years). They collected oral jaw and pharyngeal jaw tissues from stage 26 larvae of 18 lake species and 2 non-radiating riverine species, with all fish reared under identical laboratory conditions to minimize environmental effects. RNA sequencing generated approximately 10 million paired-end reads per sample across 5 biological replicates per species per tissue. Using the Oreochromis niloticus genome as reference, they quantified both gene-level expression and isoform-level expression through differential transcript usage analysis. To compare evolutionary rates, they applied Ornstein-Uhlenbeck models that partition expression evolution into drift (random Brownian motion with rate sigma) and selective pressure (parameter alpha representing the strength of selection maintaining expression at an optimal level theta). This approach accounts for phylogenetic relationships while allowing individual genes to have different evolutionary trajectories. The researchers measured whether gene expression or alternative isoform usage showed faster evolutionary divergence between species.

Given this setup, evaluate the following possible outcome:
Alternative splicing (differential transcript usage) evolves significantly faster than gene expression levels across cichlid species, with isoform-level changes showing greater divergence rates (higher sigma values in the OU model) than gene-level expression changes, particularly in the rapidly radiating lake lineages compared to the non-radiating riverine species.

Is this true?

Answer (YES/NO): YES